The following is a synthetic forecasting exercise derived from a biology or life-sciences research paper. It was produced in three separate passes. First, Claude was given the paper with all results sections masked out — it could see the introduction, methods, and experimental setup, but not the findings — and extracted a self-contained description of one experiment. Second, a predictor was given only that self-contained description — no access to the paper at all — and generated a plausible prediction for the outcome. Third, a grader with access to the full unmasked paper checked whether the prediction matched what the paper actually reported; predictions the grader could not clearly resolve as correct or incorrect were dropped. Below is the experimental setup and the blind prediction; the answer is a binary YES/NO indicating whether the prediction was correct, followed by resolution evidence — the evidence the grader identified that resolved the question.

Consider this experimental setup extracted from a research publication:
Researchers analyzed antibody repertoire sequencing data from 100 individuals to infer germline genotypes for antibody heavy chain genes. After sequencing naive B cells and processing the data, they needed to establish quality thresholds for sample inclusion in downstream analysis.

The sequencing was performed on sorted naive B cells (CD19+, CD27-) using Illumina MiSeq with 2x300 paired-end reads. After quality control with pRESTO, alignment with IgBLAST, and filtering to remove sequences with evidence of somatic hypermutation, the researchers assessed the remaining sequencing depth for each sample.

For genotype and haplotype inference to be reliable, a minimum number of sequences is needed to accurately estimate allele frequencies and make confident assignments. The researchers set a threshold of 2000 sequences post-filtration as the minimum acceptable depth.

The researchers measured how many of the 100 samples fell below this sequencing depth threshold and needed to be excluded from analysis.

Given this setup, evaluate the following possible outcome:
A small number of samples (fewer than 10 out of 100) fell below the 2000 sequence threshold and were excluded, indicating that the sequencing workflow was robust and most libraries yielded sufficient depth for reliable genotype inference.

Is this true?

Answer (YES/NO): YES